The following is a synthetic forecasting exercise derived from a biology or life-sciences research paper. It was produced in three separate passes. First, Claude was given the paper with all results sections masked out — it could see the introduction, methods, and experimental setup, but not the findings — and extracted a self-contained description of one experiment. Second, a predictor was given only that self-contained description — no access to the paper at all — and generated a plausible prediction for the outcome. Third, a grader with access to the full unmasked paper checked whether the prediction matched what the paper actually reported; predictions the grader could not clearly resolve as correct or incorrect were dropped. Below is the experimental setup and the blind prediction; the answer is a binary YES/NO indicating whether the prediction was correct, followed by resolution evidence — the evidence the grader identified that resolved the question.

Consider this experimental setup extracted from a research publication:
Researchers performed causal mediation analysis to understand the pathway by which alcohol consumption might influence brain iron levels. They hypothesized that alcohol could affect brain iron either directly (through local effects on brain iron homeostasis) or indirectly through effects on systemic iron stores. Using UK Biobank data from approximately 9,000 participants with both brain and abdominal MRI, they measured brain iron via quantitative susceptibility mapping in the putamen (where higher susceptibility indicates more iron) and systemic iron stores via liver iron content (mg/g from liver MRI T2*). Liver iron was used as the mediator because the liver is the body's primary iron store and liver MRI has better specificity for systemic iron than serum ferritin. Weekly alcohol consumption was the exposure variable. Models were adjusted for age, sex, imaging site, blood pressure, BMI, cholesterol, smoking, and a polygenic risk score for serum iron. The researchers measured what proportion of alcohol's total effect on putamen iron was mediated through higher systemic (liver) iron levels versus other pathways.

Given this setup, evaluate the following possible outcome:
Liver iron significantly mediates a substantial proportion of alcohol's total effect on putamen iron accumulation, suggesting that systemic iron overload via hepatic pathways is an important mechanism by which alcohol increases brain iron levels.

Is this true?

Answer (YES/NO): NO